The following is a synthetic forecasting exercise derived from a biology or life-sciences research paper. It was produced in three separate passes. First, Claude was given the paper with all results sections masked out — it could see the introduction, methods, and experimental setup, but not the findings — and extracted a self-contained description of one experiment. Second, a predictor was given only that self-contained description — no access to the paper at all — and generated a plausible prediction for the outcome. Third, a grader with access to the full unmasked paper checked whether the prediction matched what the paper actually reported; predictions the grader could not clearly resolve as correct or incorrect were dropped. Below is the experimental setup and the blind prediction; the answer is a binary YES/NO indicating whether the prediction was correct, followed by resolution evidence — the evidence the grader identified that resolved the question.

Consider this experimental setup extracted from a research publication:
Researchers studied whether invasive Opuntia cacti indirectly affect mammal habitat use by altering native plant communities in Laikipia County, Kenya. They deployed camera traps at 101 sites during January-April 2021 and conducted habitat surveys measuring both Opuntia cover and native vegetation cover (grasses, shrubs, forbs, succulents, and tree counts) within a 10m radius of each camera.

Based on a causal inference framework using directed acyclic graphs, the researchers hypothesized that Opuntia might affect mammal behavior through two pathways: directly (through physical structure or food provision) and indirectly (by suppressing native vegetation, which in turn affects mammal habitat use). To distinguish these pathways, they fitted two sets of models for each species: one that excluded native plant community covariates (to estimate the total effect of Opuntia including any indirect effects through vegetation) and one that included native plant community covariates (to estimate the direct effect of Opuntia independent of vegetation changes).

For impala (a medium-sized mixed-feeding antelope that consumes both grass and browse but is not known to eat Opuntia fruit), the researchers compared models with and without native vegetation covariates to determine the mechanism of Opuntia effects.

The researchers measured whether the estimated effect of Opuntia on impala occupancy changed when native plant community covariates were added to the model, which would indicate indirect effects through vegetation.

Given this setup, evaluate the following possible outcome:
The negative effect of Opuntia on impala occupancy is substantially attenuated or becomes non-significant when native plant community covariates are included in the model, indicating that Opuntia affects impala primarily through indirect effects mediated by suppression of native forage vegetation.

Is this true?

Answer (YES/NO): NO